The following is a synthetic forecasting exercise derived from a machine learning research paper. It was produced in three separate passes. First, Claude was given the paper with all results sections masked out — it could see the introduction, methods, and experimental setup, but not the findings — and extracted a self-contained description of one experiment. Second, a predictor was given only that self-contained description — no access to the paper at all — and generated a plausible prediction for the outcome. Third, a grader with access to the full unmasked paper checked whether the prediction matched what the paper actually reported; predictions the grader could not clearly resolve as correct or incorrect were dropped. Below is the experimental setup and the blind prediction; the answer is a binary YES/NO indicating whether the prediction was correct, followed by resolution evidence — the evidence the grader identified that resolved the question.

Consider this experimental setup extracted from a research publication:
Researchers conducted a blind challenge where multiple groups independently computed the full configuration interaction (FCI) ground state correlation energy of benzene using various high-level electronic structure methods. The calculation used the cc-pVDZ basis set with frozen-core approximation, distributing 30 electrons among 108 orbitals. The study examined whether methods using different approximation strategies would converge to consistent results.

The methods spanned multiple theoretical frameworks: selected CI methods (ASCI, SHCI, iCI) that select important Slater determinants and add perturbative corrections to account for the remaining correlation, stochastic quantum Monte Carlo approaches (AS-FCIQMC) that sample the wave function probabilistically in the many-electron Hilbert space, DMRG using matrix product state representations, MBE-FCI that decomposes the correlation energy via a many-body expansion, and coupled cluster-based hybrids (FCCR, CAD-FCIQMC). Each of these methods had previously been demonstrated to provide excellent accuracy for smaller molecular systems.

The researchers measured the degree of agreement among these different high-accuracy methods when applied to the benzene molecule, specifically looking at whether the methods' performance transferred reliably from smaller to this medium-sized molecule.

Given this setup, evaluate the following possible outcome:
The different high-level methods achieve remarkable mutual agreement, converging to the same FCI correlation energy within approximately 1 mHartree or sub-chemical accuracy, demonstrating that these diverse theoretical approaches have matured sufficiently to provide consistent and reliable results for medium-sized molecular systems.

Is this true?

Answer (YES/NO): NO